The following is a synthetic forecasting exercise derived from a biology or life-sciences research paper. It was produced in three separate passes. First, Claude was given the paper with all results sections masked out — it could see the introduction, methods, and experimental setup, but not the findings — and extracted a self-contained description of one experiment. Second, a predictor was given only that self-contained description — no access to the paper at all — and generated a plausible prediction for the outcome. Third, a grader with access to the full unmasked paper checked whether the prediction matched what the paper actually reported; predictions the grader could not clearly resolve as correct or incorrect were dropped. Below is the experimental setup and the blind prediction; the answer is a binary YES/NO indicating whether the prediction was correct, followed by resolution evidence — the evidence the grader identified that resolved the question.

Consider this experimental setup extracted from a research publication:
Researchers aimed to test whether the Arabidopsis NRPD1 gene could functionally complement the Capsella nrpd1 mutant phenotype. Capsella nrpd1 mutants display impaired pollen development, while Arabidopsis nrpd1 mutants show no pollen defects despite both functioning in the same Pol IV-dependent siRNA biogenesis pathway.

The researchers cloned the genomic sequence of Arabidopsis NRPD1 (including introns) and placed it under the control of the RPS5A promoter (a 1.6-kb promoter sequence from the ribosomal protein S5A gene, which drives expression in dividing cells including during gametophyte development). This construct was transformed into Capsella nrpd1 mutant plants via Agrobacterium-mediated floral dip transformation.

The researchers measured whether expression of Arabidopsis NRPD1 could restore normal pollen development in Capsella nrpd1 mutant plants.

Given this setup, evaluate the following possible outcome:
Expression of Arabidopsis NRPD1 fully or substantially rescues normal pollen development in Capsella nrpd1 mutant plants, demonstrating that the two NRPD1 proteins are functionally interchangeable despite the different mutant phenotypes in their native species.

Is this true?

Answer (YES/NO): YES